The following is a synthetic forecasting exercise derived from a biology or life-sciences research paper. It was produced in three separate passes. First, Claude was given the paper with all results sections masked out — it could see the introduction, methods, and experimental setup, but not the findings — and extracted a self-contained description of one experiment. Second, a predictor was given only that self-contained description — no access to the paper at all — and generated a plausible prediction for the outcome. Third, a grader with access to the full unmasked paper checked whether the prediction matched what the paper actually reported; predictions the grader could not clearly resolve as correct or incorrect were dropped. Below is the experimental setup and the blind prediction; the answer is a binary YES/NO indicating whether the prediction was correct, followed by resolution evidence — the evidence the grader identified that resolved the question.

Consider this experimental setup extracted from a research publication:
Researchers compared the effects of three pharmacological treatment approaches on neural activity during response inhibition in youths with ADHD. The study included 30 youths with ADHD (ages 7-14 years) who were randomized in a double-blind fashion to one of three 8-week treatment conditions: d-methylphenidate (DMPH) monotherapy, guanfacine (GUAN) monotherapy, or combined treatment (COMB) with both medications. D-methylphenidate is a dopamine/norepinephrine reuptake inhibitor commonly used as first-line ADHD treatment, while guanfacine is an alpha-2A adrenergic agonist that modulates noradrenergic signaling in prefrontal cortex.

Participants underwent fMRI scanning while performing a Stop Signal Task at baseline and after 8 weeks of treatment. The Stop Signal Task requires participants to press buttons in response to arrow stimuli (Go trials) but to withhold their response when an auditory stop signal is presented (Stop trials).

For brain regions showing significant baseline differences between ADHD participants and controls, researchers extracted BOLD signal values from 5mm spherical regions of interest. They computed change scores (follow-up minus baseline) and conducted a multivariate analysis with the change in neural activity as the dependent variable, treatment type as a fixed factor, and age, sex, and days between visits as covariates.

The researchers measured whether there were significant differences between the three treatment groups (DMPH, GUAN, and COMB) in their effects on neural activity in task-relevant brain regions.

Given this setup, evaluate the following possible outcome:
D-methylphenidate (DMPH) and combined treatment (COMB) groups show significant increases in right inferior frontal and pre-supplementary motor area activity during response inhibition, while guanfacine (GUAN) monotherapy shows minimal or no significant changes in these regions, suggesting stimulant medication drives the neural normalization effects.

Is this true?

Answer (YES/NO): NO